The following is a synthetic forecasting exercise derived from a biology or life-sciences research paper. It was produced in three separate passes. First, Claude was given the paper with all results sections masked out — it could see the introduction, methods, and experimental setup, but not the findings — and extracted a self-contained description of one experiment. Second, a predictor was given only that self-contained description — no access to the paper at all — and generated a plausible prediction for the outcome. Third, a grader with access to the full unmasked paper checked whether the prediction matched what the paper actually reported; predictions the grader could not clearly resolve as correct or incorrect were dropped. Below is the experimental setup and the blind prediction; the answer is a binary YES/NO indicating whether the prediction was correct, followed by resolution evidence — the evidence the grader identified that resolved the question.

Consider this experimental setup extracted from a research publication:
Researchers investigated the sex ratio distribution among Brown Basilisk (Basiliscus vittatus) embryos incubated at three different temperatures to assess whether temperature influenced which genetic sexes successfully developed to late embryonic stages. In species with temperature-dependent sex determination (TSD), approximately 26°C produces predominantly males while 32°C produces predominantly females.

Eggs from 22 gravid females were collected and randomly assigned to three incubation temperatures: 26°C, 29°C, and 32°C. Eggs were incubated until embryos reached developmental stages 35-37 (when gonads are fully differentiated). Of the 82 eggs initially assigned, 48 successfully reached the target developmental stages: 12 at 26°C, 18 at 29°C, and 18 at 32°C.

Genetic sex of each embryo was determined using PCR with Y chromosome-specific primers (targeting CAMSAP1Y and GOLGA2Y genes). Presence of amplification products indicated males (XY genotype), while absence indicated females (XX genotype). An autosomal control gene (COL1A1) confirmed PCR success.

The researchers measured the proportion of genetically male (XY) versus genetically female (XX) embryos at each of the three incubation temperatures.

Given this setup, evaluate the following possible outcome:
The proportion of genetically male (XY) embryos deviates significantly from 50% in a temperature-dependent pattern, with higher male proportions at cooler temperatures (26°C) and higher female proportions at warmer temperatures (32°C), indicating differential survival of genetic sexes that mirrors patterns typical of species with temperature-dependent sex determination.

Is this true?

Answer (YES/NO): NO